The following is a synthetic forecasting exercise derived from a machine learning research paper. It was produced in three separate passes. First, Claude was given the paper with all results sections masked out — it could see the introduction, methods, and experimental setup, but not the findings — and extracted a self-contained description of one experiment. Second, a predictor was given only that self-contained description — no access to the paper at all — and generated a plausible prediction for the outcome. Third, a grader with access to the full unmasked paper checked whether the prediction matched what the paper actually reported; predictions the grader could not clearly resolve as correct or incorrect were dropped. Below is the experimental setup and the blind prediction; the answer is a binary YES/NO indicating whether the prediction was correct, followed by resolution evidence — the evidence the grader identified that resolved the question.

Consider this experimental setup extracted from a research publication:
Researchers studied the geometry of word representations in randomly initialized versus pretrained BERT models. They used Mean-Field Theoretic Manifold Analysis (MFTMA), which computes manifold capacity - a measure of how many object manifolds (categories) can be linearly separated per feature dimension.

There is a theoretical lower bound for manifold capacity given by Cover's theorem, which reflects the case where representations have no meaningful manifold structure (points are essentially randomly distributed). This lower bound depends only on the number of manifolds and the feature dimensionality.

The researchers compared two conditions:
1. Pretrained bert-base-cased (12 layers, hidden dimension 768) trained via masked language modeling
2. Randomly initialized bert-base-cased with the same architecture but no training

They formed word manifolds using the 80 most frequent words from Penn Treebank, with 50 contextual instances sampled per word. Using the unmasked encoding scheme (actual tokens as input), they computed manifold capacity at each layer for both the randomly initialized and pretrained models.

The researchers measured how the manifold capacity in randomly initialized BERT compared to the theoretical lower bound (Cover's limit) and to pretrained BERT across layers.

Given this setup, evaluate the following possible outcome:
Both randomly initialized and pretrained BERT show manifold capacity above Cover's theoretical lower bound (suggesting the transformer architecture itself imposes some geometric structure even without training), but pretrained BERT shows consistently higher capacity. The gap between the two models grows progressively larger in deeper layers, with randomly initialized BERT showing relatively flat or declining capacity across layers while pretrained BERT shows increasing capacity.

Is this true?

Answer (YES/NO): NO